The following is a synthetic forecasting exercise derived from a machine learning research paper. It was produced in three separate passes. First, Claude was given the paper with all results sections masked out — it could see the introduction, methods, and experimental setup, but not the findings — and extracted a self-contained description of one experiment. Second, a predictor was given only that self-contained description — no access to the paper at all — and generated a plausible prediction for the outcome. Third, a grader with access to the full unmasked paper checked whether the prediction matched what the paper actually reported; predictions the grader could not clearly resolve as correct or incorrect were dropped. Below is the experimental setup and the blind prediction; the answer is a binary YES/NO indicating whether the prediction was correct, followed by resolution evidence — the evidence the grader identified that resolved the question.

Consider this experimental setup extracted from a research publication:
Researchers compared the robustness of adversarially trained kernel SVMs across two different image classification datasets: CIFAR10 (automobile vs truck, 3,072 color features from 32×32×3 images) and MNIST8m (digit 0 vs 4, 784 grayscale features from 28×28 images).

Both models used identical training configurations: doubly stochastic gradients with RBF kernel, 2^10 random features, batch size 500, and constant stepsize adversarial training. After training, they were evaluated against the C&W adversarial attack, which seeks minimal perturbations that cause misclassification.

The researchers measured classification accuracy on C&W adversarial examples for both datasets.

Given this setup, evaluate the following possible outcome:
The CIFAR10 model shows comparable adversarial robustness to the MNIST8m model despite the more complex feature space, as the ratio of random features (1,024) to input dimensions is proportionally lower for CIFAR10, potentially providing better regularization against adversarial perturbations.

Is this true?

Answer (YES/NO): NO